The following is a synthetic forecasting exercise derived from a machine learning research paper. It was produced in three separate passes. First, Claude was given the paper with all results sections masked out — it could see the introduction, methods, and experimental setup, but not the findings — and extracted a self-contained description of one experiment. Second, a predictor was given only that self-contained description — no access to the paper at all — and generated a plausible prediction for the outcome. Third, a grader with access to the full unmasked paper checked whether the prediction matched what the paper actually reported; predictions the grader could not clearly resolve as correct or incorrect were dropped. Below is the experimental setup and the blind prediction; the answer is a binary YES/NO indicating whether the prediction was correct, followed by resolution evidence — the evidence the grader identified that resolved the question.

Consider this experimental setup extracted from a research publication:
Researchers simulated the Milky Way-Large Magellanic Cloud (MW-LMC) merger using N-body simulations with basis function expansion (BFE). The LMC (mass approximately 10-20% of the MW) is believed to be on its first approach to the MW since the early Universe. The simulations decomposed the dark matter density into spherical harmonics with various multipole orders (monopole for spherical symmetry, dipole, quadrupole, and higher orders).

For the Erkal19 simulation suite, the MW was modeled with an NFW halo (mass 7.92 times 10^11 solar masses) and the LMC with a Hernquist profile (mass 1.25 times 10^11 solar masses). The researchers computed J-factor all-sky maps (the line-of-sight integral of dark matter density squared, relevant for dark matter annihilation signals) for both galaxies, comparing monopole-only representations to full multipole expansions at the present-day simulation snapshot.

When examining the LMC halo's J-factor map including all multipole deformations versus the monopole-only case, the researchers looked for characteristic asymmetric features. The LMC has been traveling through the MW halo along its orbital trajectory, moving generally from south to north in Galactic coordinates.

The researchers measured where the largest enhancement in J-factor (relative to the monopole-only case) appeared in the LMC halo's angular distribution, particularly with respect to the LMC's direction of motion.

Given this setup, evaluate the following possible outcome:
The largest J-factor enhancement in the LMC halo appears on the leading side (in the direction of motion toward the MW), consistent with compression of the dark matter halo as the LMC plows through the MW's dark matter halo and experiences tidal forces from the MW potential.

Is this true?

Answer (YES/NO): YES